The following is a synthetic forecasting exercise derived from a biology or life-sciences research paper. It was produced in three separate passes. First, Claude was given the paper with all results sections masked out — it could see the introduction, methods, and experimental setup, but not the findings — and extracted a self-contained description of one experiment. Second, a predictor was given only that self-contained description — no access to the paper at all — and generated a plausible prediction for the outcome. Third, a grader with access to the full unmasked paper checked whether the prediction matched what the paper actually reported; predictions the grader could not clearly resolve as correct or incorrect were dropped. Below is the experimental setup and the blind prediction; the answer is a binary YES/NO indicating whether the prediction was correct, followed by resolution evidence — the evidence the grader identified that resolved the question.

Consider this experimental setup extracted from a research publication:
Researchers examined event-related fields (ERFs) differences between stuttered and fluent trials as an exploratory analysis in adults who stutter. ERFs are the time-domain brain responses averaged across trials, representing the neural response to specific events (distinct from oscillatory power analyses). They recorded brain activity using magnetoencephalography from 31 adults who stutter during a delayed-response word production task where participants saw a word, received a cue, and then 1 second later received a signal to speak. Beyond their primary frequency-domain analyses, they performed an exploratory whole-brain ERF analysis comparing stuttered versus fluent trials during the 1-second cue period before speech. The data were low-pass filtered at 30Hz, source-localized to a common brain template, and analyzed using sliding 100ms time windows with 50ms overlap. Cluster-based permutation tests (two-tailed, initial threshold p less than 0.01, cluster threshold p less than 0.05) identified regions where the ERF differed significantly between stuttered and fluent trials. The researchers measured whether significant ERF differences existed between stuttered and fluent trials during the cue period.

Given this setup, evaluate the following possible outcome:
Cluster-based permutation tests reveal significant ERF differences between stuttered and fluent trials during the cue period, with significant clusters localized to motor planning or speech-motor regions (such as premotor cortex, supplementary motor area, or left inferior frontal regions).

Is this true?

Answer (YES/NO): YES